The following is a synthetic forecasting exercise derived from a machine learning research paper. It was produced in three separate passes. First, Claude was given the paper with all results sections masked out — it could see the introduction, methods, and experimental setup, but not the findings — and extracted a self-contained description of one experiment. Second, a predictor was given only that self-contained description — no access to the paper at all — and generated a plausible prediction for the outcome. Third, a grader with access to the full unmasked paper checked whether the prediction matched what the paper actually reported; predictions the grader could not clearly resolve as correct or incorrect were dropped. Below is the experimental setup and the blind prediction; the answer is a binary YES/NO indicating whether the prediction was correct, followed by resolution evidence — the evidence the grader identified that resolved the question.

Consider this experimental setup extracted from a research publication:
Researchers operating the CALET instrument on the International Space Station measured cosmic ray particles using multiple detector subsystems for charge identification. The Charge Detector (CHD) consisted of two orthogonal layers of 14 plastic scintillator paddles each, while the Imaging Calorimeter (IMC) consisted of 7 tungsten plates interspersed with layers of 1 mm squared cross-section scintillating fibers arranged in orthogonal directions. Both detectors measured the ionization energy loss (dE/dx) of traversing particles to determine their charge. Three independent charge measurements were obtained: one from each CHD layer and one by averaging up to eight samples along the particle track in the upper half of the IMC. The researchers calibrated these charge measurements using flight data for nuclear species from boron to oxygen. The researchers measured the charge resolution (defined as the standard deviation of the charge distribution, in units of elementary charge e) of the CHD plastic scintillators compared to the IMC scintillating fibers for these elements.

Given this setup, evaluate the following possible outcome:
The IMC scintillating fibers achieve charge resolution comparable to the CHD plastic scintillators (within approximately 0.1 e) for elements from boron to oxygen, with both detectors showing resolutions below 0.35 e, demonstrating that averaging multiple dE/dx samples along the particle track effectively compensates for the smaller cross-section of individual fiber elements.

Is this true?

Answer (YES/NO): YES